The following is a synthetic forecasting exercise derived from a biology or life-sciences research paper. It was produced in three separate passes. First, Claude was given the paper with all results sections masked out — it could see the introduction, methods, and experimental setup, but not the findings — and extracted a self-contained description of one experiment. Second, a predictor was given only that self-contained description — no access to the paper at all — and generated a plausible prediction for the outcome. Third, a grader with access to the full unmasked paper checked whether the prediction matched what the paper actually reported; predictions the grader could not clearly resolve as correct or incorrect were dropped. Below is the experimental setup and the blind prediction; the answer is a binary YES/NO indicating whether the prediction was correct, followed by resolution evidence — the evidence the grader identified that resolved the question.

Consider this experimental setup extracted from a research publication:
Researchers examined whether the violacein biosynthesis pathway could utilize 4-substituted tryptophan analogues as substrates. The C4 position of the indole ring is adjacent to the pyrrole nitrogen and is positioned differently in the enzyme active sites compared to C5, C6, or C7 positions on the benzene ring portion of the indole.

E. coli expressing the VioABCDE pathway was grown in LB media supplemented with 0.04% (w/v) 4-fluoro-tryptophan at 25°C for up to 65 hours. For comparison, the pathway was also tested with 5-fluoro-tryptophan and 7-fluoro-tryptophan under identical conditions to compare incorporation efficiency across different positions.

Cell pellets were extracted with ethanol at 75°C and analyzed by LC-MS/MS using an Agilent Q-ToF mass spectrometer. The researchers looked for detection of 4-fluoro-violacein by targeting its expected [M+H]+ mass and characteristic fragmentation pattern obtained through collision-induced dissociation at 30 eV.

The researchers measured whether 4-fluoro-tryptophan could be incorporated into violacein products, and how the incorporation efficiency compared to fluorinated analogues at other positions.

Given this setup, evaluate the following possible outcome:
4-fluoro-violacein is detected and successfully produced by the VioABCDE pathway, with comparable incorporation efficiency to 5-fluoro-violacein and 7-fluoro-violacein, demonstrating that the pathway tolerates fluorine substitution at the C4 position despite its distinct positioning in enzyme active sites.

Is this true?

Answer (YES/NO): NO